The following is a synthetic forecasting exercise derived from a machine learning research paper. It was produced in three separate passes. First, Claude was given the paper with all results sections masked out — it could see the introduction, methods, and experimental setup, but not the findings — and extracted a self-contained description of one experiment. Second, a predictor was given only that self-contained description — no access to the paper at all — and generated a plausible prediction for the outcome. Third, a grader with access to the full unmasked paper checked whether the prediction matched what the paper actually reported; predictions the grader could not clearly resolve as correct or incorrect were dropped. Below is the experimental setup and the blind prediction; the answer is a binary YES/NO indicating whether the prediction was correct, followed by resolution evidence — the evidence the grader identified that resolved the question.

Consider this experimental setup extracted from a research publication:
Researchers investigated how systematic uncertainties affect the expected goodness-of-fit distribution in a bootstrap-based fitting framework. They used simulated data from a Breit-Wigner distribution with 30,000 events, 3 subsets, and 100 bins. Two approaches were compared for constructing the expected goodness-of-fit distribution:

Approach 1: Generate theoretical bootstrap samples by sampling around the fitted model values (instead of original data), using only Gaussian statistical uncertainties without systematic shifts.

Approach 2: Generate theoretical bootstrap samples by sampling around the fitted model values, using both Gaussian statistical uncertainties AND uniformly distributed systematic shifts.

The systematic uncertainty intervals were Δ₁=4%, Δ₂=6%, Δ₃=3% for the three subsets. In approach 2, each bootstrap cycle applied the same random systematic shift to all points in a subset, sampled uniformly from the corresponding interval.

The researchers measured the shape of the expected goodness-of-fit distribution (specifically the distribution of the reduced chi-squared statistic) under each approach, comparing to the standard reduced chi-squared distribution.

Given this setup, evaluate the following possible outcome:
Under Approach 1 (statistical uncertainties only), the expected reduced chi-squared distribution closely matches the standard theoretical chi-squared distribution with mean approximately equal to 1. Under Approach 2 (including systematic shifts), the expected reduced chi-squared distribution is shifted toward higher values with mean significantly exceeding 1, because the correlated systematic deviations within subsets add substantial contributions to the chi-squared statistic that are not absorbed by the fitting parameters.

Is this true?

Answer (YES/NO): NO